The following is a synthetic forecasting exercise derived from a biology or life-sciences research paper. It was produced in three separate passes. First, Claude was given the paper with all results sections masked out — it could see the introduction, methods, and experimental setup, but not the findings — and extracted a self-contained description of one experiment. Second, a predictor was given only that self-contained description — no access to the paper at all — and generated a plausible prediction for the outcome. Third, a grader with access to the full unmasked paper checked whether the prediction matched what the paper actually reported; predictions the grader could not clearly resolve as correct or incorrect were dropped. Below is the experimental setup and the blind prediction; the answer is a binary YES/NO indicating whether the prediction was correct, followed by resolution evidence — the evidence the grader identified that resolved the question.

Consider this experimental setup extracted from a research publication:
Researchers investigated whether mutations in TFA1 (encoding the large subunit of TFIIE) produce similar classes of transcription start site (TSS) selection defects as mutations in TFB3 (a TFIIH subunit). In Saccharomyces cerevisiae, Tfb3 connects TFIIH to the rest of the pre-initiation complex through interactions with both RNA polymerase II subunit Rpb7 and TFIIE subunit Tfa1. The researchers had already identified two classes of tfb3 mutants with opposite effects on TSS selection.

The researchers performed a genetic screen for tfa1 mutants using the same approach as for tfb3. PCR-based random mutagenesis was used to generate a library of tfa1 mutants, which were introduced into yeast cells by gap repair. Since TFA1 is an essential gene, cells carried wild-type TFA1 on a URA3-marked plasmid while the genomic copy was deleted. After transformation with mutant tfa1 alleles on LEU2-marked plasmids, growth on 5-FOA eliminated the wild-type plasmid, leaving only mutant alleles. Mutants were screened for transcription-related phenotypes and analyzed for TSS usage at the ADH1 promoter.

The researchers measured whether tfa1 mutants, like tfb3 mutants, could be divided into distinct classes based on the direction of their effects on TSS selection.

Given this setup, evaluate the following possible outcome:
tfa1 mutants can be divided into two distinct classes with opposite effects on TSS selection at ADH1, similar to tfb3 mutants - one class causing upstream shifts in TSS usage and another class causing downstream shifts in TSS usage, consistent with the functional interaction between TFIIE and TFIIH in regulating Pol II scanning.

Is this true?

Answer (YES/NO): YES